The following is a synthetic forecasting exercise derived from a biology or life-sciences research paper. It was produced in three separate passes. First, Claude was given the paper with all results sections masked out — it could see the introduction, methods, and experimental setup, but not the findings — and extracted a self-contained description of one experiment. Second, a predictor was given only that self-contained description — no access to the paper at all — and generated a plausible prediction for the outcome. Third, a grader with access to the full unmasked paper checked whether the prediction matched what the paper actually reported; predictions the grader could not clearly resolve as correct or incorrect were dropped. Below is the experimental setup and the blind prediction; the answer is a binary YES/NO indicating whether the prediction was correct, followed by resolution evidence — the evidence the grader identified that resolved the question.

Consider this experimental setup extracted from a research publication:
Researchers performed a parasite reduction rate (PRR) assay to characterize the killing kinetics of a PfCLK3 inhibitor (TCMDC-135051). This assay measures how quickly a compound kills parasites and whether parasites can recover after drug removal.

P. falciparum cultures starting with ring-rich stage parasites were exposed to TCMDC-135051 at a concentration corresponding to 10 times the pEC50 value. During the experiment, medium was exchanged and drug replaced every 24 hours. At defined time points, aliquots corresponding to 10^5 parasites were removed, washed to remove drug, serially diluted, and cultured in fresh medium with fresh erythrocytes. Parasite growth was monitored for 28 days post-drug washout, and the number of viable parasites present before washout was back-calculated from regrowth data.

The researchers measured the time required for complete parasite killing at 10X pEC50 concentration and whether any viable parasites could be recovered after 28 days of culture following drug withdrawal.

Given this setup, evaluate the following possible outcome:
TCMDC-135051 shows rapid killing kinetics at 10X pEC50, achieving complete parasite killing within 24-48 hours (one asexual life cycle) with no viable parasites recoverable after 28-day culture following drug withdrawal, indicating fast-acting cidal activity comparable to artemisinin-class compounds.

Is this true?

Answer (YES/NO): YES